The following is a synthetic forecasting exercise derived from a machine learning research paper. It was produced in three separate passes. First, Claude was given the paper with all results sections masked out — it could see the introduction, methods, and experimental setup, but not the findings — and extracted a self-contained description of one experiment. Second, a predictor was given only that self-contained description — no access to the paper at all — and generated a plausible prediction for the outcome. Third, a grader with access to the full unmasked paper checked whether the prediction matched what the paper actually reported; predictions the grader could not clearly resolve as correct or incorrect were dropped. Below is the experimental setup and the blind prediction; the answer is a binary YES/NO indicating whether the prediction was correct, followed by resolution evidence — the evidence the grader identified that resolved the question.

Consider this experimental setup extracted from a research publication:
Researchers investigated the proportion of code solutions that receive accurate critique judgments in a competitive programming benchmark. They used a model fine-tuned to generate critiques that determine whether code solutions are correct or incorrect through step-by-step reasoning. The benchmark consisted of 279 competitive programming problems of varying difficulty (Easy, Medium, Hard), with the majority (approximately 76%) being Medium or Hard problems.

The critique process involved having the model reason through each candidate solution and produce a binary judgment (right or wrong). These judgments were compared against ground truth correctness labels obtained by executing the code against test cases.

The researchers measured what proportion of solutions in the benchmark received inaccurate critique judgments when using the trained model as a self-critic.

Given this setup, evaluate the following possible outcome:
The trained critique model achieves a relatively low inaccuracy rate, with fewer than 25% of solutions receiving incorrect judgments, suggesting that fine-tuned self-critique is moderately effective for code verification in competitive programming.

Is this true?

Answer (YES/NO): NO